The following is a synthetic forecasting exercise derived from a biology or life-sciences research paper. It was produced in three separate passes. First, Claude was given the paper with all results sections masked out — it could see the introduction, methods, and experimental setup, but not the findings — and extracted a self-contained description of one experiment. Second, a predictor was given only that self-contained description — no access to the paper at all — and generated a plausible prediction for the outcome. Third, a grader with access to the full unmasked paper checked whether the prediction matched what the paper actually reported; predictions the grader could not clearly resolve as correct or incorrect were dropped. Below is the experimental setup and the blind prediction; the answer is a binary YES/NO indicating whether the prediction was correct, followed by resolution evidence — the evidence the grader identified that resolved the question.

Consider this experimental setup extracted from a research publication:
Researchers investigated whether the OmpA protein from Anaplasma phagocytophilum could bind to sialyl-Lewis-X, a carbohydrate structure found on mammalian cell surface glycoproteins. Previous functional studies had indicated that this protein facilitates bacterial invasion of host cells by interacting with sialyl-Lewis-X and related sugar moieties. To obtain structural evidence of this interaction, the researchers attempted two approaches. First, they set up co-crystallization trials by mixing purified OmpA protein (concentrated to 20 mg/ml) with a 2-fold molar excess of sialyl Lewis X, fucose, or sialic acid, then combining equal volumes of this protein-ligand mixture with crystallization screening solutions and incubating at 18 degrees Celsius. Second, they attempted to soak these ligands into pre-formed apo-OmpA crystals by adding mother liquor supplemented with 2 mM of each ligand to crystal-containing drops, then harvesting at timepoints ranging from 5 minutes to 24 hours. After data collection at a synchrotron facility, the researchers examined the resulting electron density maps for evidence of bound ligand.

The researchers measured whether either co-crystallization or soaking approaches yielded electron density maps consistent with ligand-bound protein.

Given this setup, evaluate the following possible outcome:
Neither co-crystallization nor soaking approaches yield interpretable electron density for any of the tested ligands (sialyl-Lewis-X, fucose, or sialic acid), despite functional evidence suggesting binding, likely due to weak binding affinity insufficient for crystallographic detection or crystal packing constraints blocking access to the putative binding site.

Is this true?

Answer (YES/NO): YES